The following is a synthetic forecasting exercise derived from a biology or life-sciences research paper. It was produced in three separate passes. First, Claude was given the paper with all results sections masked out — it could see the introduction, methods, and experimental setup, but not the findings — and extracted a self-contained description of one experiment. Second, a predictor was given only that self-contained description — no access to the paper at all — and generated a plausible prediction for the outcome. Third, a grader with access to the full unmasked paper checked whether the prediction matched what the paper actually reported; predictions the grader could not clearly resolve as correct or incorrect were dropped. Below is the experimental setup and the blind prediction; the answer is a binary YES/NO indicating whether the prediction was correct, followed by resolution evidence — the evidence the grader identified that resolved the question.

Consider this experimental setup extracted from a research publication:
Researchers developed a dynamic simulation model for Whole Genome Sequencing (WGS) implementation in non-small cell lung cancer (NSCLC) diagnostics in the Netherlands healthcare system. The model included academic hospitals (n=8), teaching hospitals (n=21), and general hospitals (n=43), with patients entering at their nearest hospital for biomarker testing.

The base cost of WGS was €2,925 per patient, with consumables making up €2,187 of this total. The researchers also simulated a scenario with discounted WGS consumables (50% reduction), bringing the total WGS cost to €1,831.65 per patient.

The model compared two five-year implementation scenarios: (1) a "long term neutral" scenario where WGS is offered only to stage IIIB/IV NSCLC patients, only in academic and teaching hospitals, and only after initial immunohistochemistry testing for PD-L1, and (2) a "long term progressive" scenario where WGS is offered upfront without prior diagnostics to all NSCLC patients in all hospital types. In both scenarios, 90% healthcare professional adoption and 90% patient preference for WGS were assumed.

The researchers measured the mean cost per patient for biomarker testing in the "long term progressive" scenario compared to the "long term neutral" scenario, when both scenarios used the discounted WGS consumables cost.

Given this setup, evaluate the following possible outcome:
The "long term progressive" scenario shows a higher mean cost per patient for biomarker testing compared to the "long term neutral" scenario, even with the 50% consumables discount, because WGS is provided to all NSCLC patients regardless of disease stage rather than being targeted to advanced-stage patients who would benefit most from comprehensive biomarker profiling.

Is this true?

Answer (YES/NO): NO